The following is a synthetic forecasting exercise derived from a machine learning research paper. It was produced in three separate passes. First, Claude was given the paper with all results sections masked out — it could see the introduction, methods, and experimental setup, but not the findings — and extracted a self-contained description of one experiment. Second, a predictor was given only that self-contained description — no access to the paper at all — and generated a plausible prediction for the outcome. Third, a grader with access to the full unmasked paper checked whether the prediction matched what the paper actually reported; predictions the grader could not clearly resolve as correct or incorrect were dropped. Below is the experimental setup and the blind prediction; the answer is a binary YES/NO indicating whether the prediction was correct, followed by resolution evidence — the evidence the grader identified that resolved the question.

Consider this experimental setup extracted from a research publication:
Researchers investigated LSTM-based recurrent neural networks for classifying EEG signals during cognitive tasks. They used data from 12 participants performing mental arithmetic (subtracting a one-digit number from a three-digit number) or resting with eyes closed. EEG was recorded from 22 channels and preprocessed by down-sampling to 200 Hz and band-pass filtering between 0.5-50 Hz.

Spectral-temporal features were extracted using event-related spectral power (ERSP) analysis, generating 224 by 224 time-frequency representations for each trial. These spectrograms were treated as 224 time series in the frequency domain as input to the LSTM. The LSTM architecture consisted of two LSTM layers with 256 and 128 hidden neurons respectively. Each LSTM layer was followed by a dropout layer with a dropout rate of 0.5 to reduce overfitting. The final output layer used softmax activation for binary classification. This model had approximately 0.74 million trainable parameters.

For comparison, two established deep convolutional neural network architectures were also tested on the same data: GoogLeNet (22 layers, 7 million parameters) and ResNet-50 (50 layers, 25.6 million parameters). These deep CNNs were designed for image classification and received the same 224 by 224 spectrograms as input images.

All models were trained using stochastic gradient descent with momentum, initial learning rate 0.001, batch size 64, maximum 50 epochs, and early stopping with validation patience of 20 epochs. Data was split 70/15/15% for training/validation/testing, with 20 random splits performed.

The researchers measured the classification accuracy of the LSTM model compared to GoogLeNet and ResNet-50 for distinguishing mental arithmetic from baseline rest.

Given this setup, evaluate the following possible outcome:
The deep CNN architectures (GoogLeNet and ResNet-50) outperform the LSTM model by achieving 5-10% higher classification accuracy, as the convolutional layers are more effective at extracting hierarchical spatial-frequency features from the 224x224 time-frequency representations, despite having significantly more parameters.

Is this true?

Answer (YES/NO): YES